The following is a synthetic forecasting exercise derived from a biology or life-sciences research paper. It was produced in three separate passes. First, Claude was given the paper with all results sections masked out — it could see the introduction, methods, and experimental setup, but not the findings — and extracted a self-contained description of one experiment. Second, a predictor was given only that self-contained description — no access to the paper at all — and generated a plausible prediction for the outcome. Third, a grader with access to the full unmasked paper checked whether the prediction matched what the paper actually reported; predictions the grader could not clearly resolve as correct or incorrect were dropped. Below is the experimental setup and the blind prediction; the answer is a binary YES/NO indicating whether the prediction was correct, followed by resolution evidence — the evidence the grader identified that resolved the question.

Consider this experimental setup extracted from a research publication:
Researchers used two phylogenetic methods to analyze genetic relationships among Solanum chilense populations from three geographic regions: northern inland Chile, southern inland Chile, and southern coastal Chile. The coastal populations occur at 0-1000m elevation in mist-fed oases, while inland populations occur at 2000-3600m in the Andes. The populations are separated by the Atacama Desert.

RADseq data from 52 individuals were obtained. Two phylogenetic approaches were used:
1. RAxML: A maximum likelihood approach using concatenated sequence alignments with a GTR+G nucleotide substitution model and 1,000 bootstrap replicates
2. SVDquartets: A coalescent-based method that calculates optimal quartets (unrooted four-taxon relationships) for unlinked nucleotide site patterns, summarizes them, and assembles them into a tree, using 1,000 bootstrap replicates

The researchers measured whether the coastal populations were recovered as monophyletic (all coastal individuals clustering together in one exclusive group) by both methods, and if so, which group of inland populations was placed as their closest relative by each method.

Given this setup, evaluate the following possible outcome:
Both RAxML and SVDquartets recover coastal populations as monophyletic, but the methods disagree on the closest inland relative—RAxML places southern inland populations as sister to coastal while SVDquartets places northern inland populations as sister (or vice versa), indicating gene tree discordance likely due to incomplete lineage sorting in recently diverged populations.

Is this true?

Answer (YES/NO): NO